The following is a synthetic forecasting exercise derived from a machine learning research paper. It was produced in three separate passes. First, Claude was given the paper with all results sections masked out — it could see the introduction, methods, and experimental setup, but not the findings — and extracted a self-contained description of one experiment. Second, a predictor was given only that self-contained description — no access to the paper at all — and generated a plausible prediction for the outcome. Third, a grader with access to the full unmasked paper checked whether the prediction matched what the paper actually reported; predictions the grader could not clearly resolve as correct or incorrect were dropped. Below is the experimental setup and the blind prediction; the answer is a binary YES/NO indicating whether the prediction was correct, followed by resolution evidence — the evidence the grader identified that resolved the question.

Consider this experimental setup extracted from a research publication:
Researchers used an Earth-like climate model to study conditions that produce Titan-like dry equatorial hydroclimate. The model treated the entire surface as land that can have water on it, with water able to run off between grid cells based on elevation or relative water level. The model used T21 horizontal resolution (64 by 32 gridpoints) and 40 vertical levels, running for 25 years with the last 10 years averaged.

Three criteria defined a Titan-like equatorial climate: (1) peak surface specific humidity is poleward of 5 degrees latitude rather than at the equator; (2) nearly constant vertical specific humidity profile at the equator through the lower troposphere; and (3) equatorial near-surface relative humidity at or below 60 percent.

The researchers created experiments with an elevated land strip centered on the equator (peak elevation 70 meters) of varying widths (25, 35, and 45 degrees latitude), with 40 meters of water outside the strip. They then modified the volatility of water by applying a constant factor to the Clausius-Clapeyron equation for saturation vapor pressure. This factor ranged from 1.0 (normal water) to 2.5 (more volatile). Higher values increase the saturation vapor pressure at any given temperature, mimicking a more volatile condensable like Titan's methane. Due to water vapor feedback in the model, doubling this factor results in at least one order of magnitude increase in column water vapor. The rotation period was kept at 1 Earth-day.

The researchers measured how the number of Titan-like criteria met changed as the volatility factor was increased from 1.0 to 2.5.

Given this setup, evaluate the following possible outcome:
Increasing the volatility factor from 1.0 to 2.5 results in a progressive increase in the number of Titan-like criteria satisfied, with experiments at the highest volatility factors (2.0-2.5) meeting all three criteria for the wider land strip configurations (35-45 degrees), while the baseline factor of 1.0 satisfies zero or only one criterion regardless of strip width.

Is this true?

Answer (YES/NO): NO